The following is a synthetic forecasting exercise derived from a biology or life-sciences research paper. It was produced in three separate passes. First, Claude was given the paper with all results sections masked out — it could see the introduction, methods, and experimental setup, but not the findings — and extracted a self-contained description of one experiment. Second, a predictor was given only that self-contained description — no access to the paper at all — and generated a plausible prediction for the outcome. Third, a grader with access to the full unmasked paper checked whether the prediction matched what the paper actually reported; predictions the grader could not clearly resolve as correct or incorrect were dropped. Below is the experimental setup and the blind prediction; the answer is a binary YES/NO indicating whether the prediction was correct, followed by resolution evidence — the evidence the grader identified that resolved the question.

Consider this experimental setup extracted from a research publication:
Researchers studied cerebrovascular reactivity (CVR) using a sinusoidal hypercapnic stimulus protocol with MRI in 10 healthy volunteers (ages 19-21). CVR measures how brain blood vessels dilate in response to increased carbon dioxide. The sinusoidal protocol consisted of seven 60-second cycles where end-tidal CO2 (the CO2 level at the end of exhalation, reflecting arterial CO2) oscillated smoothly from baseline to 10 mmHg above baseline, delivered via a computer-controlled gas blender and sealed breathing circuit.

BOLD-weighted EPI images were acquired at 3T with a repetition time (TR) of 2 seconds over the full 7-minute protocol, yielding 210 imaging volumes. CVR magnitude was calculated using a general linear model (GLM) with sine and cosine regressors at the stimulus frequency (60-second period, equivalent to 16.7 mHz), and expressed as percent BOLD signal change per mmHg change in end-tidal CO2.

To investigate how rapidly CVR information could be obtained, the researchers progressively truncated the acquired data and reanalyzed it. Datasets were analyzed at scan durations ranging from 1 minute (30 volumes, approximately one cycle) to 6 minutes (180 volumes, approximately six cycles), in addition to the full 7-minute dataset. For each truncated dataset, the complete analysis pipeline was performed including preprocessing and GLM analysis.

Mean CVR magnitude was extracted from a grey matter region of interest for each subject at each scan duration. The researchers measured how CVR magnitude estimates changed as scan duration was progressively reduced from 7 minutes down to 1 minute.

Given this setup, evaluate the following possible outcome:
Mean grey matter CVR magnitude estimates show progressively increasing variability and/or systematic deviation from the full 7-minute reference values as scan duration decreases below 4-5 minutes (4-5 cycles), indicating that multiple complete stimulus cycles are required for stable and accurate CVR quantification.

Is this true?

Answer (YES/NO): NO